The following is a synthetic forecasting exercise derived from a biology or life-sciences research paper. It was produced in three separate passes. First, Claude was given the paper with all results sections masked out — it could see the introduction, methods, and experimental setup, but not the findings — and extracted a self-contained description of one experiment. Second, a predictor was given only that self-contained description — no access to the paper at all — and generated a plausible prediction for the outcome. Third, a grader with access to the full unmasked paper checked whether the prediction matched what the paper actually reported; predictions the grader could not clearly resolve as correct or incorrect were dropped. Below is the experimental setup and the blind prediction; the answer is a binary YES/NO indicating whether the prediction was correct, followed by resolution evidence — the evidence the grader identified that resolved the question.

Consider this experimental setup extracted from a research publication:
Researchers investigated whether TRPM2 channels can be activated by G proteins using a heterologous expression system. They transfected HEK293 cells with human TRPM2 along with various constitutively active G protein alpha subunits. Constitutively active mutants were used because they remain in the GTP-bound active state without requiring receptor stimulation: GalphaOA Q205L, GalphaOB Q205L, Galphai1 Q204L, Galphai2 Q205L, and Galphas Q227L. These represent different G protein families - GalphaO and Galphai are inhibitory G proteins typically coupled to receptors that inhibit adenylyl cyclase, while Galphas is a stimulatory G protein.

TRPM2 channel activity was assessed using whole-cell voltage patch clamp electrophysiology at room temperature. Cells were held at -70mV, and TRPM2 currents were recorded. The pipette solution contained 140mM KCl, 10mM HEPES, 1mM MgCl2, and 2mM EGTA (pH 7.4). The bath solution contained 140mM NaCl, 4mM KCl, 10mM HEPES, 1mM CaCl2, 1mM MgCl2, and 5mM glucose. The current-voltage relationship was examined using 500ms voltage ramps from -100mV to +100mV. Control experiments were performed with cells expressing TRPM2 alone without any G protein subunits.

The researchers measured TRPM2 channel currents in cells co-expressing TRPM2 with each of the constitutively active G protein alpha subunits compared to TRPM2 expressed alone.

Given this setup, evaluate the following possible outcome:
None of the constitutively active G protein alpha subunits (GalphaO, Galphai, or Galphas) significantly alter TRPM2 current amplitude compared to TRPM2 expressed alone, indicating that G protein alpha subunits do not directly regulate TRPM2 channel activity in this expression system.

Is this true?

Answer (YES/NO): NO